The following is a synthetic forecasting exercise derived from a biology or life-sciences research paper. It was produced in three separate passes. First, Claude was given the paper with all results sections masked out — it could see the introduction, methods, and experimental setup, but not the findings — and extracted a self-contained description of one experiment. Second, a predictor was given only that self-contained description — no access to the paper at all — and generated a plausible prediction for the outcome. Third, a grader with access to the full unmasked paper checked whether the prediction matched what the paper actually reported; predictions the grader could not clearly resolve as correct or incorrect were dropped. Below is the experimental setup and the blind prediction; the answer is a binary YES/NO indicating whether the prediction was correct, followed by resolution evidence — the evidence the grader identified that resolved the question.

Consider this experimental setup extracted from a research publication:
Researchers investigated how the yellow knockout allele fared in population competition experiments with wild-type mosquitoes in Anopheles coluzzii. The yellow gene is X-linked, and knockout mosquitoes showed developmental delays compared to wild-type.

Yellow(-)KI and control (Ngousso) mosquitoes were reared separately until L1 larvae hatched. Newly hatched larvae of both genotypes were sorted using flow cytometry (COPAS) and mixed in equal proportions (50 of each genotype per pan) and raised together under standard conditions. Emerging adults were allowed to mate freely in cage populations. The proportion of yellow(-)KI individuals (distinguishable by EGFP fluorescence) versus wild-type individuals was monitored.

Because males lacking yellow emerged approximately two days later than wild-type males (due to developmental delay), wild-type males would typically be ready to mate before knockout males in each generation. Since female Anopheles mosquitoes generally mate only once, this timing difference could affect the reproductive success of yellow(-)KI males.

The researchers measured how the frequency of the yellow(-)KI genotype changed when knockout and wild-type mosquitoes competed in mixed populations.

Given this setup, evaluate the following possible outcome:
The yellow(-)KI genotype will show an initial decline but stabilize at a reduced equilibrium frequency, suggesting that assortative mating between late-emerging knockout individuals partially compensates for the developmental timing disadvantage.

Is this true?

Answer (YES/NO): NO